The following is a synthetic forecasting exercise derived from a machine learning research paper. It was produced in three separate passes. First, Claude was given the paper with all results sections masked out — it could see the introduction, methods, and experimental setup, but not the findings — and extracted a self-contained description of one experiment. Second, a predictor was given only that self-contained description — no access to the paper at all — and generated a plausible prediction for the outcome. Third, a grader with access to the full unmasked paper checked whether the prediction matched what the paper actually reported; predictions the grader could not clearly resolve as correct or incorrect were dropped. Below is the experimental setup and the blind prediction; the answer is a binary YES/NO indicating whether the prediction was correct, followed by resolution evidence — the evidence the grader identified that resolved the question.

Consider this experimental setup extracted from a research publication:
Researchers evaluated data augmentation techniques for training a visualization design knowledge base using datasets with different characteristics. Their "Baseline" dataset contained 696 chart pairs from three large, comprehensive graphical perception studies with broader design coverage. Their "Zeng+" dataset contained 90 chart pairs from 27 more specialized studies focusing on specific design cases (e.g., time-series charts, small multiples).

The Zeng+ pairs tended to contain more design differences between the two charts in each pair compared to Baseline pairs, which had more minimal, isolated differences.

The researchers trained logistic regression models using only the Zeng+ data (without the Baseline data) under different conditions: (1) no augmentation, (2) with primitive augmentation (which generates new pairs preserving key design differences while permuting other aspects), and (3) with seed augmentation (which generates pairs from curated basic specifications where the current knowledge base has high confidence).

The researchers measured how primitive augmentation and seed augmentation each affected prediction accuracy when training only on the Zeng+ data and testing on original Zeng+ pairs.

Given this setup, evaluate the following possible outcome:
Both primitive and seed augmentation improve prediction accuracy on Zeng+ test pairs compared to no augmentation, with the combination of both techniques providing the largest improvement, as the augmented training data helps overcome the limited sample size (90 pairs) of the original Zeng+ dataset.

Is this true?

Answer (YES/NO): NO